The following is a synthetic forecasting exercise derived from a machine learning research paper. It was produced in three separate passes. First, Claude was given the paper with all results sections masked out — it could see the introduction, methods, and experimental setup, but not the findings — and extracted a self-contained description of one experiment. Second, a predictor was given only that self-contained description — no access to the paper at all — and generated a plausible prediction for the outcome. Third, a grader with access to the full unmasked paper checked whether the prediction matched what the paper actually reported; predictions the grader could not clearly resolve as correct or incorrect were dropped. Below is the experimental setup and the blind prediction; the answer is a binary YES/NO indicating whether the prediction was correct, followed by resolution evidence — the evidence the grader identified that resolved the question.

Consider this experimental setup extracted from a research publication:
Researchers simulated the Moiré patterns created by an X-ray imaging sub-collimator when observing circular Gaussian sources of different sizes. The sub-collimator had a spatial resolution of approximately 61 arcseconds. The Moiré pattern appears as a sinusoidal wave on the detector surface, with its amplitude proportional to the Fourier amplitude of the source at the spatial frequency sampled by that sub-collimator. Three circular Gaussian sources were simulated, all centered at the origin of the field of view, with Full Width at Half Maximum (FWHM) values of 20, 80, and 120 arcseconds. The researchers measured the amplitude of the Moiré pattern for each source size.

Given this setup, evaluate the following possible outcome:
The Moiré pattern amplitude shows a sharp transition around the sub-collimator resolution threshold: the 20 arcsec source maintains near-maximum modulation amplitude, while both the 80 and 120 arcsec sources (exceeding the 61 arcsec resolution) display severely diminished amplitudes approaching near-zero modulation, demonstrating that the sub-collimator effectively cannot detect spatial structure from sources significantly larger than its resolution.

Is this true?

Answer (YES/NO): NO